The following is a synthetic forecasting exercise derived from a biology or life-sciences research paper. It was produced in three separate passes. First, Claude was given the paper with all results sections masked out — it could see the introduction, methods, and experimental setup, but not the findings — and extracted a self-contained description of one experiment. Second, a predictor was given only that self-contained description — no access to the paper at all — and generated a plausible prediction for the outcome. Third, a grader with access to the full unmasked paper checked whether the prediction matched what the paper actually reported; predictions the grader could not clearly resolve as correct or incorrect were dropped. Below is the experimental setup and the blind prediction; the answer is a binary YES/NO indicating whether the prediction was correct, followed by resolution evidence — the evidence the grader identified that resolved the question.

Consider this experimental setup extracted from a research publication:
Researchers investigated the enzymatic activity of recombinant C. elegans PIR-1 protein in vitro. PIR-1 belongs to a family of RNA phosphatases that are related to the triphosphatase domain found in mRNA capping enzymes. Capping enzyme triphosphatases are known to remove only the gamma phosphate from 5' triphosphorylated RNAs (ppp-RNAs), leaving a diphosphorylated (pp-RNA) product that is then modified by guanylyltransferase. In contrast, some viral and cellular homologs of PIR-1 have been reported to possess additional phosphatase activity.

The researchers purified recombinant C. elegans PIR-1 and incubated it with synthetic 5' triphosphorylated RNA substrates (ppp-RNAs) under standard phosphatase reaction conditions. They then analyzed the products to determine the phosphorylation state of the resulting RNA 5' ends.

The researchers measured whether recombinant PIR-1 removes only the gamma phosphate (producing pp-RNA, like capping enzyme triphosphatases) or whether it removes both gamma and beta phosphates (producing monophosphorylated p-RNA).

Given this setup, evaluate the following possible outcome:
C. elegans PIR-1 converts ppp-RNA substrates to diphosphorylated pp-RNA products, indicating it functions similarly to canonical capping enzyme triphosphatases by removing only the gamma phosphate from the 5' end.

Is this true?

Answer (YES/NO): NO